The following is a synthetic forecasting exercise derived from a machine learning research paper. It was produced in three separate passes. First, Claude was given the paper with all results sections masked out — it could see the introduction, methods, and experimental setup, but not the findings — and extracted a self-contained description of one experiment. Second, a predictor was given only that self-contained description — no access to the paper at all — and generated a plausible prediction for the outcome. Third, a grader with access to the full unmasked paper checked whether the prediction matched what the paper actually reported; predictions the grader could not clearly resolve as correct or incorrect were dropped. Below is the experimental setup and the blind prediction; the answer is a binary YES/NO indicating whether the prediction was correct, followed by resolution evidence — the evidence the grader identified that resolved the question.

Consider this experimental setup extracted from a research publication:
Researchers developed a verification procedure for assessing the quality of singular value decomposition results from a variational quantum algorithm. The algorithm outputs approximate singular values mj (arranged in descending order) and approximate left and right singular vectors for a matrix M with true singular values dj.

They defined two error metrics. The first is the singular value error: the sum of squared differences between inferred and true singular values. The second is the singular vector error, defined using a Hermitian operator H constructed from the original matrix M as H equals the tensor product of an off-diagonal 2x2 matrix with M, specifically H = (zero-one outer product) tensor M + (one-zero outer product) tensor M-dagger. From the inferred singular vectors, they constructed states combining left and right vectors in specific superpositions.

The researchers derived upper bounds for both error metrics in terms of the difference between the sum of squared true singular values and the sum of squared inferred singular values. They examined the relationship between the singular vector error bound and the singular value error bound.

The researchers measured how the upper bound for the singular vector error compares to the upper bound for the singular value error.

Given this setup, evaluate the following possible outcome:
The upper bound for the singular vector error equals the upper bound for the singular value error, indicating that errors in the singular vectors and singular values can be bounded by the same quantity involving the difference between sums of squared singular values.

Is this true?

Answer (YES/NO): NO